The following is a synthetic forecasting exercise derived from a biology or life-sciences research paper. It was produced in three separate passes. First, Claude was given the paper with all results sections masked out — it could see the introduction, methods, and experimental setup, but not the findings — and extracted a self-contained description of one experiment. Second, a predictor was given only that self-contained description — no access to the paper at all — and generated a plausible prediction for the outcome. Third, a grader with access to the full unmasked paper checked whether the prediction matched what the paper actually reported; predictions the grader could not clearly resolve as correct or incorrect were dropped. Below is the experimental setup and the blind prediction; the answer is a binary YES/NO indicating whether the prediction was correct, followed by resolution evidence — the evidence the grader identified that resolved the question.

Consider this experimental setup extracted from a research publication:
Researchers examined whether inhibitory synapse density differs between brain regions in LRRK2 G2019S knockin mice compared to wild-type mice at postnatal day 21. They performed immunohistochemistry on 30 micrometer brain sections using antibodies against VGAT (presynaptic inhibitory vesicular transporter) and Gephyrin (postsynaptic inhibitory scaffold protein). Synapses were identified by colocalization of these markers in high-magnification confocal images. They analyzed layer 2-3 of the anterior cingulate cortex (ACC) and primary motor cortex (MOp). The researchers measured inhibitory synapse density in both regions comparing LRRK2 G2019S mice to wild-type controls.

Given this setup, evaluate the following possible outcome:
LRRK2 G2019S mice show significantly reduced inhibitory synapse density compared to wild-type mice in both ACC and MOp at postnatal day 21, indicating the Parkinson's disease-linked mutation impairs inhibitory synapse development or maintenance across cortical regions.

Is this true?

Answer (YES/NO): NO